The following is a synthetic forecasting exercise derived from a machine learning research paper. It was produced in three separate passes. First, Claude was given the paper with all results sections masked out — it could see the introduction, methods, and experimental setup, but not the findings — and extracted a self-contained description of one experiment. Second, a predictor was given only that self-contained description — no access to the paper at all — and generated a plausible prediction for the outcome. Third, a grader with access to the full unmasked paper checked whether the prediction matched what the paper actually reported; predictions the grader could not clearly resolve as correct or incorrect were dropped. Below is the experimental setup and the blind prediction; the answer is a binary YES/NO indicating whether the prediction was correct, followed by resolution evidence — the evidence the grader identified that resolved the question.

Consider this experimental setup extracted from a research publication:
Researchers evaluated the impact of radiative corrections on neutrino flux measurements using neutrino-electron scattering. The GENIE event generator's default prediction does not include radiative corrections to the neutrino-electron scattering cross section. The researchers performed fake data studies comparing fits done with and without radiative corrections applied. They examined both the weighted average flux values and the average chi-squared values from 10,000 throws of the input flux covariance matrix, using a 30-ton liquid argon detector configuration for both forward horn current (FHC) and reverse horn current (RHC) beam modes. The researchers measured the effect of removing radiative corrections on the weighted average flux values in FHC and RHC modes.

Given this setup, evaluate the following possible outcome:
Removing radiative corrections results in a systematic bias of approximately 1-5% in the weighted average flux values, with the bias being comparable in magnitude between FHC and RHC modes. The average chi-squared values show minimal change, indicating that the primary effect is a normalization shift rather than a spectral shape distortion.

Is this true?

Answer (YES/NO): NO